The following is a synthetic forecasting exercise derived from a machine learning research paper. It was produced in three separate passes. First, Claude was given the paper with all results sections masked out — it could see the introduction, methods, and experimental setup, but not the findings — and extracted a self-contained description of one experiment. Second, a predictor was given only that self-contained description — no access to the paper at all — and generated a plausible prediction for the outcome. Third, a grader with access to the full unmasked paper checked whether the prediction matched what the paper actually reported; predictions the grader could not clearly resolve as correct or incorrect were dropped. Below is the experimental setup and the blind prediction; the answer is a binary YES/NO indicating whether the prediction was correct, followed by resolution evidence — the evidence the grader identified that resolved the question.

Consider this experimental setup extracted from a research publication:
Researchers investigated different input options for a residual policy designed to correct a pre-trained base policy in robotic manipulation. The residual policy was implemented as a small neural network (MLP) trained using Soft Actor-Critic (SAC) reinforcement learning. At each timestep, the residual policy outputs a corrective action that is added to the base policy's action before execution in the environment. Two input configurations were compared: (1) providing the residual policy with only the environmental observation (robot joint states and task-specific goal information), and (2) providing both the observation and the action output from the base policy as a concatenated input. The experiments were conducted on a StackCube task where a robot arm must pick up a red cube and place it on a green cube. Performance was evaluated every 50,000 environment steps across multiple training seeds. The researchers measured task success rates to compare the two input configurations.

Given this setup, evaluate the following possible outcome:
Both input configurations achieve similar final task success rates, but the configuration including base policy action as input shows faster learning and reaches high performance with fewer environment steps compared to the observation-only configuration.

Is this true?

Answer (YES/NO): NO